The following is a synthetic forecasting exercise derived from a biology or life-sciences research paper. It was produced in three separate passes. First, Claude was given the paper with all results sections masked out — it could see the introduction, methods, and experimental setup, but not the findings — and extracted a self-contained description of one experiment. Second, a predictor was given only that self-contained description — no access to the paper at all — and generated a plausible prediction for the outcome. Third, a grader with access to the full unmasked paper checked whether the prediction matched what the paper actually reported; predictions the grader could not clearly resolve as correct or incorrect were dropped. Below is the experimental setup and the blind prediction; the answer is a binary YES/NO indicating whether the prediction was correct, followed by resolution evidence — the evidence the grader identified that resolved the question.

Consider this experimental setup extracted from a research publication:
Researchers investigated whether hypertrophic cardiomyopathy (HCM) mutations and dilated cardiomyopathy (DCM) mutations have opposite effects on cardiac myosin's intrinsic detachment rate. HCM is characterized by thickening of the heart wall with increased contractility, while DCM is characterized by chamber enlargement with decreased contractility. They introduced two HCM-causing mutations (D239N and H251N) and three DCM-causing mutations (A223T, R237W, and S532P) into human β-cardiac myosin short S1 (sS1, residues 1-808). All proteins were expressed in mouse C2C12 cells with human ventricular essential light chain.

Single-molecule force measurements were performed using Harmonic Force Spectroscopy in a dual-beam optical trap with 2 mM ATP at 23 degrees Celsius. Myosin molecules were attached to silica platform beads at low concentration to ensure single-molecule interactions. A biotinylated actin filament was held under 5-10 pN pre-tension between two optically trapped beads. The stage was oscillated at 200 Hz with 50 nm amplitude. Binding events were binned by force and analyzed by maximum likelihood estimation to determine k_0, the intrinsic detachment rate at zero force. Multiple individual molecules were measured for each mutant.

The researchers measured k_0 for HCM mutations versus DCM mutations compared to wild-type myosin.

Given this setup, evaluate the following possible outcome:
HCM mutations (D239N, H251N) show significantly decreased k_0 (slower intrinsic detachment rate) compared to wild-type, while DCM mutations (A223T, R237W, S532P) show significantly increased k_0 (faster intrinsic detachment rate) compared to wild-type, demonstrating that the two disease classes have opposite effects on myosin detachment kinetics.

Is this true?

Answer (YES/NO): NO